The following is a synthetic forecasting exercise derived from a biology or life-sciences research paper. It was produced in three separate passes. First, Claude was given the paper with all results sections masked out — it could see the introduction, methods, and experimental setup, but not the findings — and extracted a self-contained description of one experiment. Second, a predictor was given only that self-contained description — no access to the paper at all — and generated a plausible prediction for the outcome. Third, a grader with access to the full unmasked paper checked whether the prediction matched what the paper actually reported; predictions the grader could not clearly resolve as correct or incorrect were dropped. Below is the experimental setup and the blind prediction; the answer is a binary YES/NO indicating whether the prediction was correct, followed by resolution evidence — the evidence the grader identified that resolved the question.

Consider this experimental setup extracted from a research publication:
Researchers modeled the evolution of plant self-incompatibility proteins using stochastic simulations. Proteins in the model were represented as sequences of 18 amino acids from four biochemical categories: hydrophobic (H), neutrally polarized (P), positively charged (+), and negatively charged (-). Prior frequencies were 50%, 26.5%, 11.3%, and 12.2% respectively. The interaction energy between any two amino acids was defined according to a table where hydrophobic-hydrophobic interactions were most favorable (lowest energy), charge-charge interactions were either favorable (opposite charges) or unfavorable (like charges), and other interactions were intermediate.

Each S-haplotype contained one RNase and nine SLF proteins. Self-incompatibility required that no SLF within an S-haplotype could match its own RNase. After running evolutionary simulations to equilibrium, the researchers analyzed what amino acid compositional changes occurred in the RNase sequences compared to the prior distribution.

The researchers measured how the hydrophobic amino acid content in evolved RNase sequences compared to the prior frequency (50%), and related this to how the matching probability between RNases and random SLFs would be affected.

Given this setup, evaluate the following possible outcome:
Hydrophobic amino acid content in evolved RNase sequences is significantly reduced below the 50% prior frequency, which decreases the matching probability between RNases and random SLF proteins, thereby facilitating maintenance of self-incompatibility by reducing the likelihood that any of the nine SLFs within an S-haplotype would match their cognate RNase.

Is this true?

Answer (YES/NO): YES